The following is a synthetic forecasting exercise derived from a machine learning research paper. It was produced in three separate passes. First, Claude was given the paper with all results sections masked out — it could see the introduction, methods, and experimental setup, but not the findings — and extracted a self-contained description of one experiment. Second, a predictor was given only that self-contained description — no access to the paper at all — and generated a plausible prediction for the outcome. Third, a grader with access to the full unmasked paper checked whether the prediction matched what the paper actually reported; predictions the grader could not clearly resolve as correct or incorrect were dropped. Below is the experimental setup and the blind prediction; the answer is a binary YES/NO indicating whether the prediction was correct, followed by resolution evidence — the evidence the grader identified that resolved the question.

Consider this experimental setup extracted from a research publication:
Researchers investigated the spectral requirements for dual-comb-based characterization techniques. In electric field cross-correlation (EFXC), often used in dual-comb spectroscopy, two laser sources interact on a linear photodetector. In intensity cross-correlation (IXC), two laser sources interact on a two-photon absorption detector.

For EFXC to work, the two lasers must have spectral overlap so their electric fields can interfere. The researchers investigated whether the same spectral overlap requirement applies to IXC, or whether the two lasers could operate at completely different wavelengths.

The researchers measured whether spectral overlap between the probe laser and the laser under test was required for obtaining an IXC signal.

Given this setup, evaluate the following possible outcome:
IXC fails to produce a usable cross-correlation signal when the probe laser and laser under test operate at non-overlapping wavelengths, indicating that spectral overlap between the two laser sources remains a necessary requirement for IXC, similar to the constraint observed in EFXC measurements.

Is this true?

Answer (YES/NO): NO